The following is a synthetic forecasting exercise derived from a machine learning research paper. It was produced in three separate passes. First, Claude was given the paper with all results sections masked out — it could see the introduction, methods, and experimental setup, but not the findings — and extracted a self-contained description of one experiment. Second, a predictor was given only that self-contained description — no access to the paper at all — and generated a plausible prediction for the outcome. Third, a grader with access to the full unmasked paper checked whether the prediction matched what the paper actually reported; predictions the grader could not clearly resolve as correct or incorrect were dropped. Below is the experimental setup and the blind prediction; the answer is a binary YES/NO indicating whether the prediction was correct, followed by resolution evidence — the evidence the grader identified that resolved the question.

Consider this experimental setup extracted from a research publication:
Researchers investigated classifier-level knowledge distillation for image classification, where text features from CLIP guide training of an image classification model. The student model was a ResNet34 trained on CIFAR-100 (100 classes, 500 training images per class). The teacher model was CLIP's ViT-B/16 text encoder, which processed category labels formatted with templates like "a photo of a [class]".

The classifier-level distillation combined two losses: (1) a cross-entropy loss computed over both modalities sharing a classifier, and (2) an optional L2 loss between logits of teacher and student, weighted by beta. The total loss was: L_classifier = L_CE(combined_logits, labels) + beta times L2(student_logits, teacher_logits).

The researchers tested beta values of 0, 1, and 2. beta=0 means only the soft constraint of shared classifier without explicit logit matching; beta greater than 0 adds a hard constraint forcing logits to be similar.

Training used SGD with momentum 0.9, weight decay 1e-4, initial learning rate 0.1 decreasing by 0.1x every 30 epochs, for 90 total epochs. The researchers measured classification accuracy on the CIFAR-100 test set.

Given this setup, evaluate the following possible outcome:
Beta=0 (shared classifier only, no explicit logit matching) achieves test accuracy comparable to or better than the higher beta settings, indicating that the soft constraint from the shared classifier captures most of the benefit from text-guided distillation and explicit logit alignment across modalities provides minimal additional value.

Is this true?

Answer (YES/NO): NO